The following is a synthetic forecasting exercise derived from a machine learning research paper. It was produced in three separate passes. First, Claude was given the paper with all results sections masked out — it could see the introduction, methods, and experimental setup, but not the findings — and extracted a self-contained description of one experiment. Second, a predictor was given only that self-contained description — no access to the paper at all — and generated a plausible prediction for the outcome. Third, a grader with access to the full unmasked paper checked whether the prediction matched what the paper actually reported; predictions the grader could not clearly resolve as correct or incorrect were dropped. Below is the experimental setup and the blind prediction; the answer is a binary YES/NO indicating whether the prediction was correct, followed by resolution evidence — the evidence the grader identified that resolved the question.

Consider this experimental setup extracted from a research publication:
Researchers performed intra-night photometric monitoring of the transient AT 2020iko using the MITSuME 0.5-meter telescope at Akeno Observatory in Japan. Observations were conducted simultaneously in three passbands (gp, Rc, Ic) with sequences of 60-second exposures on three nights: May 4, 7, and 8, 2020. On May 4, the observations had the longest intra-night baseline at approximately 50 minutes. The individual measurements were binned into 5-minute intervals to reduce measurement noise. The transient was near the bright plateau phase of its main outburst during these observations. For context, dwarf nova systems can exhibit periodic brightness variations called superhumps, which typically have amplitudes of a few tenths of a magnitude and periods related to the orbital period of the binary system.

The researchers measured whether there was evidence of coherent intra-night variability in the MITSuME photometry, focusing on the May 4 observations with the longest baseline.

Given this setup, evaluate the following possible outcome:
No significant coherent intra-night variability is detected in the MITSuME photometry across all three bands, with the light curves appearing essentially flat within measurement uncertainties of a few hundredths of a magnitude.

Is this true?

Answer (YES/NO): NO